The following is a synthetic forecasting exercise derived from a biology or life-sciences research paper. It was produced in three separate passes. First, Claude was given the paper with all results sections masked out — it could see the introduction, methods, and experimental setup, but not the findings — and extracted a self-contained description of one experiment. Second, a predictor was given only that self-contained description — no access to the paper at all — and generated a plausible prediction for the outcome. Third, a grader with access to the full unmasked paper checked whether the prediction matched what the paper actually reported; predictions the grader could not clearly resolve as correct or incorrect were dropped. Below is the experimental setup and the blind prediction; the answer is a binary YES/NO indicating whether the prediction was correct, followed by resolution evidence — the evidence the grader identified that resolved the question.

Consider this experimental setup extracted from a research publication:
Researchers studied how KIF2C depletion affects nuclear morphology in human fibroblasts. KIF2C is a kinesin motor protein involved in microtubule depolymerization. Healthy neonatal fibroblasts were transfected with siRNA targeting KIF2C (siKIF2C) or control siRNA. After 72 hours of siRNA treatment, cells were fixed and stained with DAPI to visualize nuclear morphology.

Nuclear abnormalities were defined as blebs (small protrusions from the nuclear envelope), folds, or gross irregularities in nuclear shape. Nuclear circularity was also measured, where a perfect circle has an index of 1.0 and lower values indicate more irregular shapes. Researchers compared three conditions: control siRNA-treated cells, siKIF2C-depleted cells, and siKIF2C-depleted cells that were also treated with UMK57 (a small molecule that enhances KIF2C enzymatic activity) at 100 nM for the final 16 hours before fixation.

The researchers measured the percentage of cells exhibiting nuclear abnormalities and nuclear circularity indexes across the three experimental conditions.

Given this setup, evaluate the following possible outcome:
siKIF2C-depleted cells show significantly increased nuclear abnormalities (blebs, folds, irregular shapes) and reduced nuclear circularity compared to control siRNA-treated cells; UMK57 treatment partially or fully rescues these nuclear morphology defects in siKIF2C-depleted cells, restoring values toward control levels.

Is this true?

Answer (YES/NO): YES